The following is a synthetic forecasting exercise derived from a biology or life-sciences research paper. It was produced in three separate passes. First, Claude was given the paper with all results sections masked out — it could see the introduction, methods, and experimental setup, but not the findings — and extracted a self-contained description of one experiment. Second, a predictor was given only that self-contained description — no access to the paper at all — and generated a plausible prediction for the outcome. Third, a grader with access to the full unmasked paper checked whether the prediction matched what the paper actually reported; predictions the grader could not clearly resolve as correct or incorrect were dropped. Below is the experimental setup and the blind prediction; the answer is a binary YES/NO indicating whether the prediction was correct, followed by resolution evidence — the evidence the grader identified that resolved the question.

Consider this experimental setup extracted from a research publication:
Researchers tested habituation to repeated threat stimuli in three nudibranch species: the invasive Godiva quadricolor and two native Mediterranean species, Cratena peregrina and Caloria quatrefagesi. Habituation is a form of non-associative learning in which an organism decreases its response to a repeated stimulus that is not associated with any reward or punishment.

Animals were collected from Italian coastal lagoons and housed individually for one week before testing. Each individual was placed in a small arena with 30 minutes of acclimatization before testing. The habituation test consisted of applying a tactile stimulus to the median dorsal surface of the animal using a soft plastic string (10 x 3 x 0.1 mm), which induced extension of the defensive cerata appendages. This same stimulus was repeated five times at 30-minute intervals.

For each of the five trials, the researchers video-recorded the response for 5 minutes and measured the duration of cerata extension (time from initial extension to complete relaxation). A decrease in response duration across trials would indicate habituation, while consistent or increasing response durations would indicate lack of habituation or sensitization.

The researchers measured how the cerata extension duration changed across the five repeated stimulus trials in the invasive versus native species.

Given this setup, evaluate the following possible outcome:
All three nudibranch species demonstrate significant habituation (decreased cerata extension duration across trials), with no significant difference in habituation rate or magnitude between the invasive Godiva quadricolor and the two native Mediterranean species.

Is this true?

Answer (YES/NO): NO